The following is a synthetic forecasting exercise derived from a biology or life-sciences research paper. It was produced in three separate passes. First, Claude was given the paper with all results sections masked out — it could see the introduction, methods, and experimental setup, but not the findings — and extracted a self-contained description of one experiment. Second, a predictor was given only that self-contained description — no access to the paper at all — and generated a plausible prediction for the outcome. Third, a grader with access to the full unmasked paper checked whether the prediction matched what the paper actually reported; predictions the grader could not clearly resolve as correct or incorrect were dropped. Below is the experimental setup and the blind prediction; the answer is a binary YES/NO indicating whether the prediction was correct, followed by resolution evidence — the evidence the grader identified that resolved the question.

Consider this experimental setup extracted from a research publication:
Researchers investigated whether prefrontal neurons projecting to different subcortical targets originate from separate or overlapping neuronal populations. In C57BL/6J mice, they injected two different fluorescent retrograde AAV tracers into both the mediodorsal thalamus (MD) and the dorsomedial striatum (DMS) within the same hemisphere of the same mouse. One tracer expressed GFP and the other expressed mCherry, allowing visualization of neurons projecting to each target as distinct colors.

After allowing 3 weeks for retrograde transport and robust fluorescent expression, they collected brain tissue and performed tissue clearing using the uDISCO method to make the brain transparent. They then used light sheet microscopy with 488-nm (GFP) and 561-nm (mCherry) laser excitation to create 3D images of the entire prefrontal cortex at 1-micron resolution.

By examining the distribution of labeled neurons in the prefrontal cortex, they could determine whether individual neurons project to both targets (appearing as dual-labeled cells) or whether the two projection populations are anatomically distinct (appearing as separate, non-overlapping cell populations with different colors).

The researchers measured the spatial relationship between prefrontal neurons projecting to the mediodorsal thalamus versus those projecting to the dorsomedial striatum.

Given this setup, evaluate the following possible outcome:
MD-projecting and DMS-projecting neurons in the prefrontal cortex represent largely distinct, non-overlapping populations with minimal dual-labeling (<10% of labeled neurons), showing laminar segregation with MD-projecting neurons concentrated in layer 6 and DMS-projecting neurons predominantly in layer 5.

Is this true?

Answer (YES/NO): NO